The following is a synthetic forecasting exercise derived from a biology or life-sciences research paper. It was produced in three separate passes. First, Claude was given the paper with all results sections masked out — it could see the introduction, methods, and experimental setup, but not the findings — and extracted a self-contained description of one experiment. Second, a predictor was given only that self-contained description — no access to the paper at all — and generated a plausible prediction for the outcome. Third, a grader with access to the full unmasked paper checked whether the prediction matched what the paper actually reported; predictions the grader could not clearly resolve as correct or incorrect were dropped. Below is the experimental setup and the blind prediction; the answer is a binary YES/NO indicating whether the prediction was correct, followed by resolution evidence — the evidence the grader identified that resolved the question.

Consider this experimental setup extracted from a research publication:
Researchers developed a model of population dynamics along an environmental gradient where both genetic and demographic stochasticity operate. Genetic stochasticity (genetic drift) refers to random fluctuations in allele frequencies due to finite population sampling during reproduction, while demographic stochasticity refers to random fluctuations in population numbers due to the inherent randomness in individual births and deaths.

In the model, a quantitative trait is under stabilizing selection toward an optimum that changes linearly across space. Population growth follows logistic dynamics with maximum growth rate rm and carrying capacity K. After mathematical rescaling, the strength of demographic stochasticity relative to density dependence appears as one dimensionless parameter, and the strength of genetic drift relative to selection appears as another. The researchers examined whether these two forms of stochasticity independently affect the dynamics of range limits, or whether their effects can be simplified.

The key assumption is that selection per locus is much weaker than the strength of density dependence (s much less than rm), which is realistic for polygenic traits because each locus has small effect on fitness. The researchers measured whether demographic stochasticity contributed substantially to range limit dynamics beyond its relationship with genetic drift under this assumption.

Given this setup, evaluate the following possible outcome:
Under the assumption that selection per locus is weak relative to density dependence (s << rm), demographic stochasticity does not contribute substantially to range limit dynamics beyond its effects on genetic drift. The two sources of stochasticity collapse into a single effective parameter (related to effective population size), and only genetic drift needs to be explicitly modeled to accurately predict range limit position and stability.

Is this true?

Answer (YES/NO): NO